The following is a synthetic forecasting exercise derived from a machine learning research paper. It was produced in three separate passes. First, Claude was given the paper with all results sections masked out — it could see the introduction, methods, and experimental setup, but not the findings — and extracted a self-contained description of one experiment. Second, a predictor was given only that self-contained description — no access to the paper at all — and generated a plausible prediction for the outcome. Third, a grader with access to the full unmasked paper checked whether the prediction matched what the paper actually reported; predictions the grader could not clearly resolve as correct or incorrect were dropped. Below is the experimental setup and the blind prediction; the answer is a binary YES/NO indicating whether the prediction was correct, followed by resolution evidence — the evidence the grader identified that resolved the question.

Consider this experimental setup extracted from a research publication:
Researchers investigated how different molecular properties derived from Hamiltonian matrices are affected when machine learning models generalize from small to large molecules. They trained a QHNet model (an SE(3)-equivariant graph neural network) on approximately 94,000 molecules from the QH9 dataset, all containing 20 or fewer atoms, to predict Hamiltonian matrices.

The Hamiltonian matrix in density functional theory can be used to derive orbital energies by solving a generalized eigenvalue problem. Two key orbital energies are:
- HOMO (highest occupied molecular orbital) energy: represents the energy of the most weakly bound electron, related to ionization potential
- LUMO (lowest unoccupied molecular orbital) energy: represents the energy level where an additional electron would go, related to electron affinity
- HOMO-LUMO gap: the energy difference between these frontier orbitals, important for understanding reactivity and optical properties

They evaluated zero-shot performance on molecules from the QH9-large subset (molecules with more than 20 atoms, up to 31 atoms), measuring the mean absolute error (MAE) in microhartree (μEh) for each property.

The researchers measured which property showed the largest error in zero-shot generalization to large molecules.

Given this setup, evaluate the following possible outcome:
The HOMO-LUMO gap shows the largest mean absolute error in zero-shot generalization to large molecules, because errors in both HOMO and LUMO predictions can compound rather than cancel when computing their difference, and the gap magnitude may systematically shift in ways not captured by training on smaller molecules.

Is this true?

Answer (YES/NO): NO